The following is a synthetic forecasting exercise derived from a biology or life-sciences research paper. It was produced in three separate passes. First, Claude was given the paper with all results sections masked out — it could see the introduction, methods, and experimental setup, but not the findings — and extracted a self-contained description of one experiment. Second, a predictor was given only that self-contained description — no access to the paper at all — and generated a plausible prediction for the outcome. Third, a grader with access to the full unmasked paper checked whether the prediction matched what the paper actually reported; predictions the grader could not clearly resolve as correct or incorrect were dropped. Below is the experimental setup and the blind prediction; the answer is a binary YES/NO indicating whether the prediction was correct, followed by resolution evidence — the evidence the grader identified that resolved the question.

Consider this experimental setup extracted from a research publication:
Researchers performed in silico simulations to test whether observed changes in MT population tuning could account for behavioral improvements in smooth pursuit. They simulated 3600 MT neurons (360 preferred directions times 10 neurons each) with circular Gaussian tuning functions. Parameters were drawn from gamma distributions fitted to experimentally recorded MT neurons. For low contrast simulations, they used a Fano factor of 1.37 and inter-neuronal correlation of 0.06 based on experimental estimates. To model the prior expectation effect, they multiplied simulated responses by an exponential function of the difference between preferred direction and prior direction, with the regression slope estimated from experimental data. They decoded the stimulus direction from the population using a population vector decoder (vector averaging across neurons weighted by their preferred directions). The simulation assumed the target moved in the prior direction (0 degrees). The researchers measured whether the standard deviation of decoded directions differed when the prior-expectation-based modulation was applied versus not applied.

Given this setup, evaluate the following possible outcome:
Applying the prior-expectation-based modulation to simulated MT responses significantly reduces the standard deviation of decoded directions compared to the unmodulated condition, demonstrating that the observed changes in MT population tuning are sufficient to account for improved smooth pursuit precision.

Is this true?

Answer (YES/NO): YES